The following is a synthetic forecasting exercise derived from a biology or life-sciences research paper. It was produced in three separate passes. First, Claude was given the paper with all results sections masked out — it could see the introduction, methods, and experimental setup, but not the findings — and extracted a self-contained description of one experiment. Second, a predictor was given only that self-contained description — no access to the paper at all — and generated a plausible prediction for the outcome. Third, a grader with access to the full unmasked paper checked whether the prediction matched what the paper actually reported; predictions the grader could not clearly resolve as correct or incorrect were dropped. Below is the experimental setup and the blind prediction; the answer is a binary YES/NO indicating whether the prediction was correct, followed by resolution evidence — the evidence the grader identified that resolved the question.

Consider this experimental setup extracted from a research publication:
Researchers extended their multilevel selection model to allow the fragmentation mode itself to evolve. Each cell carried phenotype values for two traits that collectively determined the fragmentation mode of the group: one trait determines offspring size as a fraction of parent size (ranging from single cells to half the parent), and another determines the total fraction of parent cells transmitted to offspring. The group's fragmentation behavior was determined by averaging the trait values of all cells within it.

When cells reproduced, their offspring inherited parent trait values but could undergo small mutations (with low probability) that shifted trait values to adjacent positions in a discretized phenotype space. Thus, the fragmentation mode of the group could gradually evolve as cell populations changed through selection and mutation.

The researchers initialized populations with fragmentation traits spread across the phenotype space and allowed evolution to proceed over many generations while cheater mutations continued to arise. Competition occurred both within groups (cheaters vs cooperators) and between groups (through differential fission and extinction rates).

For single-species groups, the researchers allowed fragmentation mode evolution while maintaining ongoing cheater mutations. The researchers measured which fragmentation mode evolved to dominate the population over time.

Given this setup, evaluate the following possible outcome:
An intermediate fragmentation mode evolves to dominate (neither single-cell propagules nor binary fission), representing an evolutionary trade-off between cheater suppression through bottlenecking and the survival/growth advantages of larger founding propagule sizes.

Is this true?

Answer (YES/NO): NO